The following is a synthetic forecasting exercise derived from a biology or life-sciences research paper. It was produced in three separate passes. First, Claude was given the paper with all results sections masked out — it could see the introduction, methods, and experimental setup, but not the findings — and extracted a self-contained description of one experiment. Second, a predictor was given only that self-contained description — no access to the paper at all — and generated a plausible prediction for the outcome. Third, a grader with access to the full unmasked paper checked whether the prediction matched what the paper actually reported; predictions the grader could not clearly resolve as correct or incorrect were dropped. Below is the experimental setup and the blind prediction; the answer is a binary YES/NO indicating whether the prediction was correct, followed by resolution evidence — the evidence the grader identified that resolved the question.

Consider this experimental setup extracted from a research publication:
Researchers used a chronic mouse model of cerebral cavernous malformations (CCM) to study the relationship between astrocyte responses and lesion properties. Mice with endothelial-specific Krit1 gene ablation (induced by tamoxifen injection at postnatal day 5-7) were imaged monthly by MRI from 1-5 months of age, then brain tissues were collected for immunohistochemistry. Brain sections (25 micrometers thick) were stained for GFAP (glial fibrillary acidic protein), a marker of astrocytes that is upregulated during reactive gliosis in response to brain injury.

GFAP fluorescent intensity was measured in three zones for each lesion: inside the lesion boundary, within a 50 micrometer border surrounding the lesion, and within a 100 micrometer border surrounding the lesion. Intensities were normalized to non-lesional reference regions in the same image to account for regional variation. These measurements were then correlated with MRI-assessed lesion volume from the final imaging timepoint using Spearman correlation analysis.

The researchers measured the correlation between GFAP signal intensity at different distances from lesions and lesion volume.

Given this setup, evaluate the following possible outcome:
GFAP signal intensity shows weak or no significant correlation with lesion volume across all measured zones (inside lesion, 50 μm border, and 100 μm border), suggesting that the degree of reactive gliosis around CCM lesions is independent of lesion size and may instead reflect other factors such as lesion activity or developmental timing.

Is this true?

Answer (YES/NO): NO